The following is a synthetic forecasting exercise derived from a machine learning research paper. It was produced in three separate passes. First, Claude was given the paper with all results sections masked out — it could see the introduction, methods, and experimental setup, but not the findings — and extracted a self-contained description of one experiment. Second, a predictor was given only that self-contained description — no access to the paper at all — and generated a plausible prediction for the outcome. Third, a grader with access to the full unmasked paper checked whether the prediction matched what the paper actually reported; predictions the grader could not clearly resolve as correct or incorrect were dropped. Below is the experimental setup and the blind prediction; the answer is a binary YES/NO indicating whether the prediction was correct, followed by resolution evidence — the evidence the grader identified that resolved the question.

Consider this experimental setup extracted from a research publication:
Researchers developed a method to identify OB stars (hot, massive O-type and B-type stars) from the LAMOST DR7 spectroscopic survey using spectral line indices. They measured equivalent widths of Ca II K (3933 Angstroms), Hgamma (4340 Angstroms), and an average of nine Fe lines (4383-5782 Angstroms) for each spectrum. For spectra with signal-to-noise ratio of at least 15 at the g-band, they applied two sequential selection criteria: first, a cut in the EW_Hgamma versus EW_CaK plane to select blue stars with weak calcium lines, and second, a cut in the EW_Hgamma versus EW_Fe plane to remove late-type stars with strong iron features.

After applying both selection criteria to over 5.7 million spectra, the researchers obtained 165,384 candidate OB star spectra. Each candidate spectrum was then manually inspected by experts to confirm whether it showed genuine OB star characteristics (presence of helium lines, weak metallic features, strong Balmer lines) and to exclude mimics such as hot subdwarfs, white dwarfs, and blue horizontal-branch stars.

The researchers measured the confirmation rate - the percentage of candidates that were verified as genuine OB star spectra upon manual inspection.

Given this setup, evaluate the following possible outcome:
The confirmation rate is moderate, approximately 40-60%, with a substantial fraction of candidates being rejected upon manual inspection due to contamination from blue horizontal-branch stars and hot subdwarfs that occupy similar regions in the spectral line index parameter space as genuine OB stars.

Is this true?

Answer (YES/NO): NO